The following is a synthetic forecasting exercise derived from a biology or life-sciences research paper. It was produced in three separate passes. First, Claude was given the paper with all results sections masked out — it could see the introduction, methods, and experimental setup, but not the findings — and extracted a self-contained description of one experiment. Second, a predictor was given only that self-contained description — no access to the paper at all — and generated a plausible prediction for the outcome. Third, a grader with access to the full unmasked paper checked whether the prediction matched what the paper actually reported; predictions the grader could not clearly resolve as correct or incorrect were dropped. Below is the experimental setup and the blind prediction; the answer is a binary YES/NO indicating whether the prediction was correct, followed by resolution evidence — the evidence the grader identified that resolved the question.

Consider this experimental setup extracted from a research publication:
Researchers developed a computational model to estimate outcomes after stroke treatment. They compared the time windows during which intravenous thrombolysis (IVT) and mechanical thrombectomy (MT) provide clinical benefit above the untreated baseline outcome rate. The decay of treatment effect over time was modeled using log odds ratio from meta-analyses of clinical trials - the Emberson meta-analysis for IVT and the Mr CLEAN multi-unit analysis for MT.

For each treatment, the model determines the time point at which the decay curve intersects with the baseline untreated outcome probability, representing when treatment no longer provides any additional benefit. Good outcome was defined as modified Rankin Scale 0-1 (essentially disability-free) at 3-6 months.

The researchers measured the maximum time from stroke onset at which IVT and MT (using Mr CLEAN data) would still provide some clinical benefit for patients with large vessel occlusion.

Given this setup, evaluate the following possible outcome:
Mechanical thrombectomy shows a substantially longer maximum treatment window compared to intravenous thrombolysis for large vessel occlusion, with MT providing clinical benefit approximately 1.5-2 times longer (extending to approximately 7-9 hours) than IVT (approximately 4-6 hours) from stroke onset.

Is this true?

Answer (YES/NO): NO